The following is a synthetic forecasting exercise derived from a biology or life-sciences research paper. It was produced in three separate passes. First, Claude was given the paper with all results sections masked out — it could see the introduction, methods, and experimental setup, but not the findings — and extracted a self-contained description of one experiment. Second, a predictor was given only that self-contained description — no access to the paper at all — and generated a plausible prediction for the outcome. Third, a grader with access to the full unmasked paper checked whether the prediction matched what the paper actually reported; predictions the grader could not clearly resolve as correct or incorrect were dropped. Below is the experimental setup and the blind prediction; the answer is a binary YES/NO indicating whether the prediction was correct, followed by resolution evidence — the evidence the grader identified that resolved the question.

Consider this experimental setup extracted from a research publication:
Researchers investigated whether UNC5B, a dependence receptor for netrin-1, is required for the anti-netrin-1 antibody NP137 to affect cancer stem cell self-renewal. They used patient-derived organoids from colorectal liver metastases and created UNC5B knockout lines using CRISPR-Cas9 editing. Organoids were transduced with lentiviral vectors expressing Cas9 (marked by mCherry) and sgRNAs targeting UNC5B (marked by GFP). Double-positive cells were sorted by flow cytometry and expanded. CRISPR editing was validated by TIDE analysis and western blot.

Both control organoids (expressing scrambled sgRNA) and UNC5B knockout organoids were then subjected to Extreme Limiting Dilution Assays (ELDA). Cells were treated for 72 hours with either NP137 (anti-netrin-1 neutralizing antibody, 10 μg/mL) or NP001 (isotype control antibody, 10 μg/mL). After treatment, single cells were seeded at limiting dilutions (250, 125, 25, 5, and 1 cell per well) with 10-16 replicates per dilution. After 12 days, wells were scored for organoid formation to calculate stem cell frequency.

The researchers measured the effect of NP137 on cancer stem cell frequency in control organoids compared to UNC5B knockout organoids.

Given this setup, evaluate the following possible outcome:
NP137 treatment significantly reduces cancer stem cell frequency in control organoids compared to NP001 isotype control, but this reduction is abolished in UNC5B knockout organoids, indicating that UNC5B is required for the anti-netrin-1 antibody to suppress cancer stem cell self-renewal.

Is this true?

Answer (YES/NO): YES